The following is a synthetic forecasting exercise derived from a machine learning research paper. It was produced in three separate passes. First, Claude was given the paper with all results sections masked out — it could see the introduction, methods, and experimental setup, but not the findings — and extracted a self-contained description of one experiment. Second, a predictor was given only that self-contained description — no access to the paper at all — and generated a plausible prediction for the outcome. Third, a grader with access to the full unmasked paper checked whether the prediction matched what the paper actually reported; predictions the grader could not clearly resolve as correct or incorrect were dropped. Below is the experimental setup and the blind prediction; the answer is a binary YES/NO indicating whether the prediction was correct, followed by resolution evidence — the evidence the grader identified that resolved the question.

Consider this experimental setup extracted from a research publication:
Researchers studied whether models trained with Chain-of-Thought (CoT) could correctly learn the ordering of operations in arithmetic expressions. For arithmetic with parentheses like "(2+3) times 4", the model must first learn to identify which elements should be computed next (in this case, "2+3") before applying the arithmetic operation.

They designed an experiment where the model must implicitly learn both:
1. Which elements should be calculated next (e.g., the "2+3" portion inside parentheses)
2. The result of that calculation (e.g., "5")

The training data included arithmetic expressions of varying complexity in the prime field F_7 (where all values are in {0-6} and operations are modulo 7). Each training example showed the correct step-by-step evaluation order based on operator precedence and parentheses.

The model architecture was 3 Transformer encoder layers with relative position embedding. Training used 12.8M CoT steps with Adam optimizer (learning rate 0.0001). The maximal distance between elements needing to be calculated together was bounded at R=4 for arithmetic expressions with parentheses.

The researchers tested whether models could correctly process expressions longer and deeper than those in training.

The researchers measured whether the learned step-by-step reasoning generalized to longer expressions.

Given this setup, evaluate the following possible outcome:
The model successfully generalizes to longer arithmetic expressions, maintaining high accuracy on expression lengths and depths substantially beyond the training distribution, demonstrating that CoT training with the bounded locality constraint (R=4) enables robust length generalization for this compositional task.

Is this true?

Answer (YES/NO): YES